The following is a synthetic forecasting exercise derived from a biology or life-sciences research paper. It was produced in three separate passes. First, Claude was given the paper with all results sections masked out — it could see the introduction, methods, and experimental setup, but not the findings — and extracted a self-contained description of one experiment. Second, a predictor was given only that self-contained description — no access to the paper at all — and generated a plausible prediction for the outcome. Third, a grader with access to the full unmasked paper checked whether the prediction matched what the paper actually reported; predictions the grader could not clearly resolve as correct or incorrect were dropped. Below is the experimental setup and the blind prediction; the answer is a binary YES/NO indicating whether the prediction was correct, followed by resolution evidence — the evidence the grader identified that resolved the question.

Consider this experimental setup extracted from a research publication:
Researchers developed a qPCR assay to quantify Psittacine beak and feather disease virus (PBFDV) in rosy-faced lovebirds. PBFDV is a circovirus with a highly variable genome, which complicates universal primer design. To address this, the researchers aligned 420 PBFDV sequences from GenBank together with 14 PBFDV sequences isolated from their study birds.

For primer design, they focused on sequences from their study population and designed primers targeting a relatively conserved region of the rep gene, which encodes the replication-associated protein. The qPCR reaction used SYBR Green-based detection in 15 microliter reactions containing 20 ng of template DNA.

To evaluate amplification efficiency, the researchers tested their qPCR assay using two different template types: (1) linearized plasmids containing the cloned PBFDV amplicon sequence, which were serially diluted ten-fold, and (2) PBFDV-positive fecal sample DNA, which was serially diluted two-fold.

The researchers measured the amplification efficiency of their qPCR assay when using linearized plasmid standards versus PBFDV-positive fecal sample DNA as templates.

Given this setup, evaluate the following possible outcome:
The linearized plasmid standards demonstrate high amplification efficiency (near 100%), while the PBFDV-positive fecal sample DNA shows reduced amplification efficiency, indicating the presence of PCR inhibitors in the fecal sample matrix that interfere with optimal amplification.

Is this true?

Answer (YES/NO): NO